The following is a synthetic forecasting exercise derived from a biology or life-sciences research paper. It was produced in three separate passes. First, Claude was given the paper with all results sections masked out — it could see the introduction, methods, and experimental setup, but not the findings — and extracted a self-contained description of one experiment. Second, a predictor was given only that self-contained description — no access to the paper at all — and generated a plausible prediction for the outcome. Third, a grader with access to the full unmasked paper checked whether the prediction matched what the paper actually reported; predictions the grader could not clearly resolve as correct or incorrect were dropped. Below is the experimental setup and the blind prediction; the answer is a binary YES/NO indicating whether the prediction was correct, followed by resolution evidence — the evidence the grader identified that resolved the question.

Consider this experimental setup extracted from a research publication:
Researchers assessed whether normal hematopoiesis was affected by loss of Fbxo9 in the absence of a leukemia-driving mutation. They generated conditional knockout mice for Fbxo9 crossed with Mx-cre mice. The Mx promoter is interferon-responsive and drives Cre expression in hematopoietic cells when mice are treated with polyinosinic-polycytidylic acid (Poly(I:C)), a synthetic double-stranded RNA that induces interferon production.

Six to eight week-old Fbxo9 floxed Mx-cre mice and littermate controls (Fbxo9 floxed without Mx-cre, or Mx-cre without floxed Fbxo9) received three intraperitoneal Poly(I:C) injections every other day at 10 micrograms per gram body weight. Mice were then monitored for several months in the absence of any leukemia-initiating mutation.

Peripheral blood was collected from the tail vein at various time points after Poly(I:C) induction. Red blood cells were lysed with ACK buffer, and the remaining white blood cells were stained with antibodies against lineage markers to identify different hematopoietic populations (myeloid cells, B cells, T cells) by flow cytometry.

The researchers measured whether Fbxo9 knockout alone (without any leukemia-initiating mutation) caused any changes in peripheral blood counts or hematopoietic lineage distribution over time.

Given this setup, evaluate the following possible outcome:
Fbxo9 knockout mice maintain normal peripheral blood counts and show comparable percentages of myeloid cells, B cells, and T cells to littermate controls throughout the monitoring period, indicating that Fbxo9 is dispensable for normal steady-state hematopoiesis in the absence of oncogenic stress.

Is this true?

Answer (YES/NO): NO